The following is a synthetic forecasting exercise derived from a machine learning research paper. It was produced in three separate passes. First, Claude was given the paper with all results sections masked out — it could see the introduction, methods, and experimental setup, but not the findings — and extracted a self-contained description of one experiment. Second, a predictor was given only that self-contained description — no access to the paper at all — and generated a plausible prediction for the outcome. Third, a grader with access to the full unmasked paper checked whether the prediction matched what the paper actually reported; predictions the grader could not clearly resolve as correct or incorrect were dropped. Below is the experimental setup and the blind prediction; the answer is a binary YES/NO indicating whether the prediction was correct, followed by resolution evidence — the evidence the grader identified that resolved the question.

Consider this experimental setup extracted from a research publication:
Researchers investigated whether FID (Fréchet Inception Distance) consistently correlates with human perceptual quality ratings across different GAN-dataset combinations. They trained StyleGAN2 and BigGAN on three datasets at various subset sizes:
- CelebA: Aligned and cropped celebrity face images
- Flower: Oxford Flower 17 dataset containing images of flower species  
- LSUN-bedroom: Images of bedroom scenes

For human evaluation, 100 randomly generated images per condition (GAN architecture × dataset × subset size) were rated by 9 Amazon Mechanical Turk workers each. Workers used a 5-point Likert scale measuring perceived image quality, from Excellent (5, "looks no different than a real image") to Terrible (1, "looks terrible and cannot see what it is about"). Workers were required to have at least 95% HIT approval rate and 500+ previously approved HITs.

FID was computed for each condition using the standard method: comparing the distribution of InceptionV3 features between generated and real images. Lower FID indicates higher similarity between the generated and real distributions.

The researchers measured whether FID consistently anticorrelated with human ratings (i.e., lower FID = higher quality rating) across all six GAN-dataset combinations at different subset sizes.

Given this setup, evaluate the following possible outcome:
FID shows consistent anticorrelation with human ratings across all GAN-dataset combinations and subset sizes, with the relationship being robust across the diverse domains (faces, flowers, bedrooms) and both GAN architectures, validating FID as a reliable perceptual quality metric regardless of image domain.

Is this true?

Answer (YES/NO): NO